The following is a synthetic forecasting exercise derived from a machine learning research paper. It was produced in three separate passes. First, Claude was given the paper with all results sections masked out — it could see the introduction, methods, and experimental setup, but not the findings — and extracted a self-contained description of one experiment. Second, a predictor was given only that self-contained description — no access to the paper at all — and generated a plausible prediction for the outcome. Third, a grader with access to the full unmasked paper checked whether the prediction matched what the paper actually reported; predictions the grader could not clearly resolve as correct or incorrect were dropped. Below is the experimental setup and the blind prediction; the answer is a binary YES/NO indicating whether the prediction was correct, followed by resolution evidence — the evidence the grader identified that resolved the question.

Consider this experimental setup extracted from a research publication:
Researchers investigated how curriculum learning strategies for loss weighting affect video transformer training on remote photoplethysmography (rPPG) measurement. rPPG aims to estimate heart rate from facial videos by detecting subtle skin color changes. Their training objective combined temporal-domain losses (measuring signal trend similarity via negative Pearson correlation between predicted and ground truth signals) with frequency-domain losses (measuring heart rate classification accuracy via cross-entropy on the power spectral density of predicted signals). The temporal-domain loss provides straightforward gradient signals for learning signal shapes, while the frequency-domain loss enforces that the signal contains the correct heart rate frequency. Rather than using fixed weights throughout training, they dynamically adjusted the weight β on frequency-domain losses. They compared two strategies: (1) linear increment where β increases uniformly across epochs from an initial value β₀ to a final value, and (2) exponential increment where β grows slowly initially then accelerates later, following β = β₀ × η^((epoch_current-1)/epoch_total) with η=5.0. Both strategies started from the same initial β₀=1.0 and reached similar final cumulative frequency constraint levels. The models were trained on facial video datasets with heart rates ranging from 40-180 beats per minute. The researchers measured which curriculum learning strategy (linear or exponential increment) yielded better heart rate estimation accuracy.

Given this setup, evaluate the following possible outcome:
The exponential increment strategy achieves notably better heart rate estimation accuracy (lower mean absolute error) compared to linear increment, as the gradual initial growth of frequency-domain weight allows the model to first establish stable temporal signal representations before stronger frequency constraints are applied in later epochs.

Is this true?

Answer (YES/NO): YES